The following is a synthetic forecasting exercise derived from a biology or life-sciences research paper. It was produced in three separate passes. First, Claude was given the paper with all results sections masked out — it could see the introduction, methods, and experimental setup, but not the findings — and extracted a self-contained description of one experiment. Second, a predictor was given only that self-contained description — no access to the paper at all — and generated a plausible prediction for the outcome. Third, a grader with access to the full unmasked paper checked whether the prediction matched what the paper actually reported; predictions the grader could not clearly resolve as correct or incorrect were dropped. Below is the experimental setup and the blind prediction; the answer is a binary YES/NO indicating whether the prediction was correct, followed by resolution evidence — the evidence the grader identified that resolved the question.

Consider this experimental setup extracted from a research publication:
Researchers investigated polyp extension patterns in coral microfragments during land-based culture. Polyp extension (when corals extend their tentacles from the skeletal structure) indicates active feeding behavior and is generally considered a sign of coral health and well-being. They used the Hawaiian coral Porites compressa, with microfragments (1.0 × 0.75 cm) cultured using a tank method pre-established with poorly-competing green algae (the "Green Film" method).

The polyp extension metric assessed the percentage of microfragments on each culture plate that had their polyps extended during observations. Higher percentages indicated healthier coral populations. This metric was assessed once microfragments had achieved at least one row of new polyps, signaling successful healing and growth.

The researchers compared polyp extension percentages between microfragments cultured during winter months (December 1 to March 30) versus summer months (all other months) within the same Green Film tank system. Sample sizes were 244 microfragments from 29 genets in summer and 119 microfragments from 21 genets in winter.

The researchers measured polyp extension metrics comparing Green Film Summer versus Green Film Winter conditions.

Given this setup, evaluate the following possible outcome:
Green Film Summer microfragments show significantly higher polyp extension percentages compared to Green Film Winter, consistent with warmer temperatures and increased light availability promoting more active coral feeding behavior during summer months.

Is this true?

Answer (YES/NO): NO